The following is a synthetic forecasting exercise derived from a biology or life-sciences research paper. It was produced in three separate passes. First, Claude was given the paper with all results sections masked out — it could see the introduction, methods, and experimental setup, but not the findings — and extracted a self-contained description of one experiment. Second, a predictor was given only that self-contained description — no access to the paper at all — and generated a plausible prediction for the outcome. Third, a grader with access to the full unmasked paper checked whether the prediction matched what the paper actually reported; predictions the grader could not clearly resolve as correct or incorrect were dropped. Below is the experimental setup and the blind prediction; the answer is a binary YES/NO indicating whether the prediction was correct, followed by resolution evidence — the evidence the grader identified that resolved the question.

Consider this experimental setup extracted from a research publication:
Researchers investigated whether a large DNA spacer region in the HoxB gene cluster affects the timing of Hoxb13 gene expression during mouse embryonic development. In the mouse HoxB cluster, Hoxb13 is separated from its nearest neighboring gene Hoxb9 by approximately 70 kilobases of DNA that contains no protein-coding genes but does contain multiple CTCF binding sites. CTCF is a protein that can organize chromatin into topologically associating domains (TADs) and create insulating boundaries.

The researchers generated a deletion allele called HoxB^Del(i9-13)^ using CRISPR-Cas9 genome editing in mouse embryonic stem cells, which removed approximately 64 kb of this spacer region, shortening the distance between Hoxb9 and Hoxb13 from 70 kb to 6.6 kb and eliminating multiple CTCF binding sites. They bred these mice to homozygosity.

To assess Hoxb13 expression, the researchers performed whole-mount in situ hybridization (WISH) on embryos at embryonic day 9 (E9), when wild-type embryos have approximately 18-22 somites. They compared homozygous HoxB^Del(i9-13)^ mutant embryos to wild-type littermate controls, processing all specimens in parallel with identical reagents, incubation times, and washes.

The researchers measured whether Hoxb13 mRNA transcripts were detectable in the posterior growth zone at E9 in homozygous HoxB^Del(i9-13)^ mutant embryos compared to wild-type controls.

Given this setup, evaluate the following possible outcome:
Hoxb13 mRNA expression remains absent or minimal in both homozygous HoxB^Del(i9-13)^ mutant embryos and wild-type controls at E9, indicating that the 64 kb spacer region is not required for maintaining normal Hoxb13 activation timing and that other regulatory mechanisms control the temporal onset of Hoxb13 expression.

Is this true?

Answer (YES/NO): NO